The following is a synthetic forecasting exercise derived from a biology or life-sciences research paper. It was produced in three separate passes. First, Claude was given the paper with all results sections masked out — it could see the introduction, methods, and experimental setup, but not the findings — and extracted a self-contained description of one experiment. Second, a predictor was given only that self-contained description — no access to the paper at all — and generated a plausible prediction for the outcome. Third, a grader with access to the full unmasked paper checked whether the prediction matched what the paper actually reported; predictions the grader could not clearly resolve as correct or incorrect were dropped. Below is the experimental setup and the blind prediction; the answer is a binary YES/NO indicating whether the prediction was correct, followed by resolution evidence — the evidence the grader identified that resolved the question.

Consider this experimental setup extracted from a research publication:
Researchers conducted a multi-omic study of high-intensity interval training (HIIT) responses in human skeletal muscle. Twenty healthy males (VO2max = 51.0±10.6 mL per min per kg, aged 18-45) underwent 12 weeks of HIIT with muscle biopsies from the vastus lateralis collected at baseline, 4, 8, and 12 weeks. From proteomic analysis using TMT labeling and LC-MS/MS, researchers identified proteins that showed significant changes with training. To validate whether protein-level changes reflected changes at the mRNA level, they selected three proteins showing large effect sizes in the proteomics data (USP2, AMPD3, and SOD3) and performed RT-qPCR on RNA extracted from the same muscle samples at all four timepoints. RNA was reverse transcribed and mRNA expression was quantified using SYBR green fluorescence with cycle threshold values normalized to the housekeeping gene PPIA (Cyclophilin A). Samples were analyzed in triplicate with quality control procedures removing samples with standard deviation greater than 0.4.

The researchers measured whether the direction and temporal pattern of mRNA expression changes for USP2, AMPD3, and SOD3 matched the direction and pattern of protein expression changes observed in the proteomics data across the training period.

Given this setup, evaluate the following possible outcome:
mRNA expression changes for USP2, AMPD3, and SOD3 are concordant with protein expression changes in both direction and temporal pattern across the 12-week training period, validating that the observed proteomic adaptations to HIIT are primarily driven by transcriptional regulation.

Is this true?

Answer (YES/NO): NO